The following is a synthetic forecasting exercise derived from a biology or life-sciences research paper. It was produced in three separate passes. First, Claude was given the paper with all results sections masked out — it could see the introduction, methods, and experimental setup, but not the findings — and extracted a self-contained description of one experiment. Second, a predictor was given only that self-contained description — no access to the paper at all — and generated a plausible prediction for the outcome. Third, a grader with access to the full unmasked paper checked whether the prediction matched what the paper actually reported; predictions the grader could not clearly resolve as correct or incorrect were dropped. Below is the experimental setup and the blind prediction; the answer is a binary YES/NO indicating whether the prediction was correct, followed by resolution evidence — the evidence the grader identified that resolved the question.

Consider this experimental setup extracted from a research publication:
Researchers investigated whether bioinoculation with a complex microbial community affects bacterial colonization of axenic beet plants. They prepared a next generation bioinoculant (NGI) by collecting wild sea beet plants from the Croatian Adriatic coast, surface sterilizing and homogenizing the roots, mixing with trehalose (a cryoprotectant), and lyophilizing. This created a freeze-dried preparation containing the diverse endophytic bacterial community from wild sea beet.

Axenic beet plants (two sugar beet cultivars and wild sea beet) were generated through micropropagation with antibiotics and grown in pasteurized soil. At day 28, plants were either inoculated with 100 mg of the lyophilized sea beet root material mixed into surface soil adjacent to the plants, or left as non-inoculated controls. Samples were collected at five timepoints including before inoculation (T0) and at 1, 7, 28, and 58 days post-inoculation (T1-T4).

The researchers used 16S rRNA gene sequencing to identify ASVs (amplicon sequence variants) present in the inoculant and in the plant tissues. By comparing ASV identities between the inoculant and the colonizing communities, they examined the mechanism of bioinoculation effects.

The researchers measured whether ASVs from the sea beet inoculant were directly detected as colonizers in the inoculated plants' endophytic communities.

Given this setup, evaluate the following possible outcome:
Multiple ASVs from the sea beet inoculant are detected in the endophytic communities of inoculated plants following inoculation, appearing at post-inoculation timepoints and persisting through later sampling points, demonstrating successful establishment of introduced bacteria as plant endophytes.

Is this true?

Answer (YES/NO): NO